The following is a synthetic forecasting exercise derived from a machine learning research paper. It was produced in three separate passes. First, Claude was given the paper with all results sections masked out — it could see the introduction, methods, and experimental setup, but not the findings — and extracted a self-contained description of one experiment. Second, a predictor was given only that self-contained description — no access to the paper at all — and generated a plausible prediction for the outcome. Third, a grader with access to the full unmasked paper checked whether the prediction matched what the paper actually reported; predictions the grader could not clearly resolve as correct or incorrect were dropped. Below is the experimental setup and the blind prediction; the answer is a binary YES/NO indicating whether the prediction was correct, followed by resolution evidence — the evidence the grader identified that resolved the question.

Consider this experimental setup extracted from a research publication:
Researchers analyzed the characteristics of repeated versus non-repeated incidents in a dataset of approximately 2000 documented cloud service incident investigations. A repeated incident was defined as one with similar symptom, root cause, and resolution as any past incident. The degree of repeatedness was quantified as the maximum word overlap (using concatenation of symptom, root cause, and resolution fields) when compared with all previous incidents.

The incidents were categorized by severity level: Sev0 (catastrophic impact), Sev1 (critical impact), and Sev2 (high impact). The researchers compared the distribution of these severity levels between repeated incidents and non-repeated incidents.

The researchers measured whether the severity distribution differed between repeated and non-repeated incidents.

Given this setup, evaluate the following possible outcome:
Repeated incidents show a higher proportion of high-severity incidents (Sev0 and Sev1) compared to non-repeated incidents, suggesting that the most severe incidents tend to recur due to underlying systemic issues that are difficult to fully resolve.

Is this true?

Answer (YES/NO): NO